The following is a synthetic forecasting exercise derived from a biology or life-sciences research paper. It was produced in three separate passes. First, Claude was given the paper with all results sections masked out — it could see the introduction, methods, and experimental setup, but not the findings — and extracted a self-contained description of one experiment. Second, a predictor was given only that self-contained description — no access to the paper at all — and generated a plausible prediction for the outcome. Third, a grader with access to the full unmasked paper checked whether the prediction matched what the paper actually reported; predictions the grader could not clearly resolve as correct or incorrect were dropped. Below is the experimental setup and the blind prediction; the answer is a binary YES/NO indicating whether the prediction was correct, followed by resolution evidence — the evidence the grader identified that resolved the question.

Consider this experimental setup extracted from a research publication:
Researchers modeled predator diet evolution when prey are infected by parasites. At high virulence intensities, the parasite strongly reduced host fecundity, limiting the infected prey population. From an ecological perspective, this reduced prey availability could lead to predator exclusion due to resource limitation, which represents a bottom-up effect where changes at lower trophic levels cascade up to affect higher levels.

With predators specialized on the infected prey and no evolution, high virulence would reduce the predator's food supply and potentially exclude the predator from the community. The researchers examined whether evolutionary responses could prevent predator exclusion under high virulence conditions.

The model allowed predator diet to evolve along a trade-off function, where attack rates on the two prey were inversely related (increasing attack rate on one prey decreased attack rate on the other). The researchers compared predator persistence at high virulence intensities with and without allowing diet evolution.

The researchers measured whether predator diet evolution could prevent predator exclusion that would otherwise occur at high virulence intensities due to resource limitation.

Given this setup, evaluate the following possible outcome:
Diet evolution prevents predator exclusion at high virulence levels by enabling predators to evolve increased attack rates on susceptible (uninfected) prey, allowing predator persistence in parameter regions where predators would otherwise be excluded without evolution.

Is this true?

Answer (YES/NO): YES